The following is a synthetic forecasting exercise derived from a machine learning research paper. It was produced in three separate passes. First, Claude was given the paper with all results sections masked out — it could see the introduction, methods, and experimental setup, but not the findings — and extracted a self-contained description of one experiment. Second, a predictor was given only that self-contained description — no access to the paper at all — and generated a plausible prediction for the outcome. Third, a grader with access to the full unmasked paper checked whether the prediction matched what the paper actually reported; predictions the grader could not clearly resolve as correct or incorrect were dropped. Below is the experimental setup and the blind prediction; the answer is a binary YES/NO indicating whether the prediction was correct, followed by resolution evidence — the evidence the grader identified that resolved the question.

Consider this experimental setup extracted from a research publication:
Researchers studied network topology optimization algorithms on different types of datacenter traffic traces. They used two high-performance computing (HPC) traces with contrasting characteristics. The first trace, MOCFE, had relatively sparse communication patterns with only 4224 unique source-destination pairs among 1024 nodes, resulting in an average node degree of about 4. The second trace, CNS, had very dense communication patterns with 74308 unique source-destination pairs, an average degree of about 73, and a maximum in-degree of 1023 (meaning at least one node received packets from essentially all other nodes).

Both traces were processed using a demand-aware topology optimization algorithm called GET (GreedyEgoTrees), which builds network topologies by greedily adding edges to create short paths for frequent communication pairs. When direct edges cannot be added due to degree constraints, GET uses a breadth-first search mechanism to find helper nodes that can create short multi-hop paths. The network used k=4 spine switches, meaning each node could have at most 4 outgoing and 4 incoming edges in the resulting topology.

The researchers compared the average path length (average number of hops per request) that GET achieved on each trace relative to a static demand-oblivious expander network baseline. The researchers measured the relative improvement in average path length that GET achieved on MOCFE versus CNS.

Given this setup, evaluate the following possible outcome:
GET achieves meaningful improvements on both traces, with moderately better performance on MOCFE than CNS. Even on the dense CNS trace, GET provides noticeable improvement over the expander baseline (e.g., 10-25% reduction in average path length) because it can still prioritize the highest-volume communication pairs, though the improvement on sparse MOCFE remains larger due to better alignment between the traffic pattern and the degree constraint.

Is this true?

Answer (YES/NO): NO